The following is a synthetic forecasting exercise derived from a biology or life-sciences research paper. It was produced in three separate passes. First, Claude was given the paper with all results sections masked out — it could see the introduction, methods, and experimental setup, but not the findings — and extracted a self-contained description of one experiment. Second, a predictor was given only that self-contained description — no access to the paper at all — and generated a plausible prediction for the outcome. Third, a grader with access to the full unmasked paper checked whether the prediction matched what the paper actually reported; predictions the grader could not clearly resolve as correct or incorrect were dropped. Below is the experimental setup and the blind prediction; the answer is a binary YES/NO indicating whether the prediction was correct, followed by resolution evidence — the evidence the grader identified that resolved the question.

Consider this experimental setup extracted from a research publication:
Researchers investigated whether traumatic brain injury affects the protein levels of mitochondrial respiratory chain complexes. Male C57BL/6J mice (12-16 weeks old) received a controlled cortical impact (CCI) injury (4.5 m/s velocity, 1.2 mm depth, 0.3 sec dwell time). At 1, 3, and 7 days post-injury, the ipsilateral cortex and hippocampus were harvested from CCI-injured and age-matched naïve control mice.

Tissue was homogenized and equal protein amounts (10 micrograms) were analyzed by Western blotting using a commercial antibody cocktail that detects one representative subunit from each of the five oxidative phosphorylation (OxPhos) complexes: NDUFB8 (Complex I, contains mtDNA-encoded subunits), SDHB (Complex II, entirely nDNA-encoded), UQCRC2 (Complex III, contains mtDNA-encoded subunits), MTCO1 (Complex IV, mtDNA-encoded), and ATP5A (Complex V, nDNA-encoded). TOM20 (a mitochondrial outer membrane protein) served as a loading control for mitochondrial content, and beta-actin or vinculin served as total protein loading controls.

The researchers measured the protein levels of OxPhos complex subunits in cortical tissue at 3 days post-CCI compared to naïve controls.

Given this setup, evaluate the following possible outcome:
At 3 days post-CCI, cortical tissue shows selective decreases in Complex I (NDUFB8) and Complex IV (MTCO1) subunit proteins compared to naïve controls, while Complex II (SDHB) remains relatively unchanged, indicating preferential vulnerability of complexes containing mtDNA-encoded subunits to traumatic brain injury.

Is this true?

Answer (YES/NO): NO